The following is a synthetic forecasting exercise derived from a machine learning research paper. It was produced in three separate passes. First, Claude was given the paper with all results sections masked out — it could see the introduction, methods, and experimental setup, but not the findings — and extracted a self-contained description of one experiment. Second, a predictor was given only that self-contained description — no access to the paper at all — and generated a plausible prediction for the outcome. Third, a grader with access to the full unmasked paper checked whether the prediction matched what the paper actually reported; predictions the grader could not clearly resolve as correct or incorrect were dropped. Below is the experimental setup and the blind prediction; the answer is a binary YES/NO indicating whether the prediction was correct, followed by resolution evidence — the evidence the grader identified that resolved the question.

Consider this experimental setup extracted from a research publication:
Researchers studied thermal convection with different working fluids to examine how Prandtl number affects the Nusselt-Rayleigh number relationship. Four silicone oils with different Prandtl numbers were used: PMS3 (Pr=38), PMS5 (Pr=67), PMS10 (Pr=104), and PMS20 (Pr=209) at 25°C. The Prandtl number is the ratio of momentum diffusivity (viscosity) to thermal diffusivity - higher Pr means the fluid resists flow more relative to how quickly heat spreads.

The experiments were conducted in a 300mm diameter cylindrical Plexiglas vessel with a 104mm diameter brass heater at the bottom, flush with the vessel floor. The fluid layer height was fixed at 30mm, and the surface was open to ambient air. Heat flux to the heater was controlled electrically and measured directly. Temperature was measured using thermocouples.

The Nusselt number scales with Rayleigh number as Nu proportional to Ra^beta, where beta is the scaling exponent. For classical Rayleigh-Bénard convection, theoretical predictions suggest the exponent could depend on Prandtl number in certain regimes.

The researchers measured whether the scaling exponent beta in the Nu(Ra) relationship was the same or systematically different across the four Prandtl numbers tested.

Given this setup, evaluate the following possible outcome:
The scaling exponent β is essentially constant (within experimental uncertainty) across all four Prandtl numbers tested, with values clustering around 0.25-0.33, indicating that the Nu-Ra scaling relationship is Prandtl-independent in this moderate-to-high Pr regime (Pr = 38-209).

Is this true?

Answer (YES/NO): YES